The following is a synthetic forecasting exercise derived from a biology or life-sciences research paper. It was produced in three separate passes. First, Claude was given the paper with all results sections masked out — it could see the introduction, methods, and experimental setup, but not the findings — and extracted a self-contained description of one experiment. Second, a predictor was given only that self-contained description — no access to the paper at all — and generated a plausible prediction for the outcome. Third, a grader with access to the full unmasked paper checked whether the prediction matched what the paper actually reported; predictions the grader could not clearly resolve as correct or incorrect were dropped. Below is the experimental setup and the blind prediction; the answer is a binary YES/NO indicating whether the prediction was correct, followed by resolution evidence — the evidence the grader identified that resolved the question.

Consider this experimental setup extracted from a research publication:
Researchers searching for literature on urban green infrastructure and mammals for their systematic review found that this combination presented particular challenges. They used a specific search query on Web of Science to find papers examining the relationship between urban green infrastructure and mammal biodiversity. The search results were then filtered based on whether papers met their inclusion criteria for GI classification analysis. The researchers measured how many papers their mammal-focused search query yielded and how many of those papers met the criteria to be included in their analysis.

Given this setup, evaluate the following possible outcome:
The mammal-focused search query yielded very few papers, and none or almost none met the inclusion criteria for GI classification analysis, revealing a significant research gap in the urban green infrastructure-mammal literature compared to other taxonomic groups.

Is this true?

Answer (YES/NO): NO